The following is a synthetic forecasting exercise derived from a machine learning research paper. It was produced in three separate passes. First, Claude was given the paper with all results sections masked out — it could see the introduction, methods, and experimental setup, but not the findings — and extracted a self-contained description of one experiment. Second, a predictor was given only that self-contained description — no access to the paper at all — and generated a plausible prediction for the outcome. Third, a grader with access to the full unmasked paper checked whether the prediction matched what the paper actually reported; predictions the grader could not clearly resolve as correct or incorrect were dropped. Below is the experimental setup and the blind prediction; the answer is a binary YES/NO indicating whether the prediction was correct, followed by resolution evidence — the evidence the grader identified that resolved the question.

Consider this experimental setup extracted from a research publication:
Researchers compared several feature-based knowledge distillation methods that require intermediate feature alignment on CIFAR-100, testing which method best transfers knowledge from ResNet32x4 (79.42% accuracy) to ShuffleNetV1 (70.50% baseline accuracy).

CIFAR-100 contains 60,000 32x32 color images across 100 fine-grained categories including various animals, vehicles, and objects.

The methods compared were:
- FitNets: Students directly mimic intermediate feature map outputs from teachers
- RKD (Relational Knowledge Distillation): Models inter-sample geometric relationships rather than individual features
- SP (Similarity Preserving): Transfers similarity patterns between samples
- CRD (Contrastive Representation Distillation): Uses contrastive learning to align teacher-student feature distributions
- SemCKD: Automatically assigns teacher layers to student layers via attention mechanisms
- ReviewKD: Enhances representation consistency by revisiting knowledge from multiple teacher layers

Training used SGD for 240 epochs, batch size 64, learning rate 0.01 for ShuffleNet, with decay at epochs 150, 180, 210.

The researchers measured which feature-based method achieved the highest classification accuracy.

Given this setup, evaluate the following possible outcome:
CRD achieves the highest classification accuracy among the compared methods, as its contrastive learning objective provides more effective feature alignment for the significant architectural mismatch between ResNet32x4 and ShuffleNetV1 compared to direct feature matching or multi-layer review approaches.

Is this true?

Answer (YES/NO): NO